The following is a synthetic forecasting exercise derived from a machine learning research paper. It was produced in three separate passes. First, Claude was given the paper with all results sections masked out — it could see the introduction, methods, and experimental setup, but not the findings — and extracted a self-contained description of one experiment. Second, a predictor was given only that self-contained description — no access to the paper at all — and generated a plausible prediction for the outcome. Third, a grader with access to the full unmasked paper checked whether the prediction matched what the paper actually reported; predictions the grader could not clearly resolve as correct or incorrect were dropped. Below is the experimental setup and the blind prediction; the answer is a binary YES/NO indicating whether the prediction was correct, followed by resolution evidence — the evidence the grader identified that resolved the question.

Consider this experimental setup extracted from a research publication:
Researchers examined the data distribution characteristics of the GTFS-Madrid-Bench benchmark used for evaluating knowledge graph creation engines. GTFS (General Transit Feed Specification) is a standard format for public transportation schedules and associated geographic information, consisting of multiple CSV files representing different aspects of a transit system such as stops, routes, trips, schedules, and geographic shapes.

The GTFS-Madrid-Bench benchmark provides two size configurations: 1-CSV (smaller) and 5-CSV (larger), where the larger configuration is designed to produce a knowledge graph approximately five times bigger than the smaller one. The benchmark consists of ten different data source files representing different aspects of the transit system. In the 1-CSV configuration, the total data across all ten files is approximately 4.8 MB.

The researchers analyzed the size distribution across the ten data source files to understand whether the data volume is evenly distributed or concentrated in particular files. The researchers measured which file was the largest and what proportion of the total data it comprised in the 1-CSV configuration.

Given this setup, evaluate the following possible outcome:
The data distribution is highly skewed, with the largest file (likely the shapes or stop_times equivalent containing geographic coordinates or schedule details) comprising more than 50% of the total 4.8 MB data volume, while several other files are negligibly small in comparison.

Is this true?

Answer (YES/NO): YES